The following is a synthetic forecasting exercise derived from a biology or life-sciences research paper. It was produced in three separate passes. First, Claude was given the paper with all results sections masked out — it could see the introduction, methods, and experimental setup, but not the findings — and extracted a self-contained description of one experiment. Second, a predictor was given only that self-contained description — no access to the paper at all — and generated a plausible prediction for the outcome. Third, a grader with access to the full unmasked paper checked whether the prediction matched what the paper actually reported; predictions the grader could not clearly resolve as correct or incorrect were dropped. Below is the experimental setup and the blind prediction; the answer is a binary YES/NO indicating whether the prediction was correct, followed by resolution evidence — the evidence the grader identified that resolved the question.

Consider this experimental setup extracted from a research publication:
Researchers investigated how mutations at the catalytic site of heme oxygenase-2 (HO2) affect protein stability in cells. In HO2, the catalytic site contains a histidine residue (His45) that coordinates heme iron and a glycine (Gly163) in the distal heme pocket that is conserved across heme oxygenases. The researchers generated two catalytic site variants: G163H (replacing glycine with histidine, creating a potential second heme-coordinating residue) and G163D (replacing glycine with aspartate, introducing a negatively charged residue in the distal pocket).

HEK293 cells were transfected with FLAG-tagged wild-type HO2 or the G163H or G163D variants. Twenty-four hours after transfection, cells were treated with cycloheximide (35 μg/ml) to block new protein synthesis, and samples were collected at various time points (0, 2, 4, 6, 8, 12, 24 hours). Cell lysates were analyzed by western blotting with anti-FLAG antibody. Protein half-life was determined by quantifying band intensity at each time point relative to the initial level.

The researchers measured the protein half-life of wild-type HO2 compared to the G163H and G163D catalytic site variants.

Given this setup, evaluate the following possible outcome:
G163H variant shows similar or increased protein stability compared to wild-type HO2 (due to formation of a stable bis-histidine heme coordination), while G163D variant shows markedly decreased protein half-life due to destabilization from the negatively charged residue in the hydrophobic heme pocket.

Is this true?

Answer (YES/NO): NO